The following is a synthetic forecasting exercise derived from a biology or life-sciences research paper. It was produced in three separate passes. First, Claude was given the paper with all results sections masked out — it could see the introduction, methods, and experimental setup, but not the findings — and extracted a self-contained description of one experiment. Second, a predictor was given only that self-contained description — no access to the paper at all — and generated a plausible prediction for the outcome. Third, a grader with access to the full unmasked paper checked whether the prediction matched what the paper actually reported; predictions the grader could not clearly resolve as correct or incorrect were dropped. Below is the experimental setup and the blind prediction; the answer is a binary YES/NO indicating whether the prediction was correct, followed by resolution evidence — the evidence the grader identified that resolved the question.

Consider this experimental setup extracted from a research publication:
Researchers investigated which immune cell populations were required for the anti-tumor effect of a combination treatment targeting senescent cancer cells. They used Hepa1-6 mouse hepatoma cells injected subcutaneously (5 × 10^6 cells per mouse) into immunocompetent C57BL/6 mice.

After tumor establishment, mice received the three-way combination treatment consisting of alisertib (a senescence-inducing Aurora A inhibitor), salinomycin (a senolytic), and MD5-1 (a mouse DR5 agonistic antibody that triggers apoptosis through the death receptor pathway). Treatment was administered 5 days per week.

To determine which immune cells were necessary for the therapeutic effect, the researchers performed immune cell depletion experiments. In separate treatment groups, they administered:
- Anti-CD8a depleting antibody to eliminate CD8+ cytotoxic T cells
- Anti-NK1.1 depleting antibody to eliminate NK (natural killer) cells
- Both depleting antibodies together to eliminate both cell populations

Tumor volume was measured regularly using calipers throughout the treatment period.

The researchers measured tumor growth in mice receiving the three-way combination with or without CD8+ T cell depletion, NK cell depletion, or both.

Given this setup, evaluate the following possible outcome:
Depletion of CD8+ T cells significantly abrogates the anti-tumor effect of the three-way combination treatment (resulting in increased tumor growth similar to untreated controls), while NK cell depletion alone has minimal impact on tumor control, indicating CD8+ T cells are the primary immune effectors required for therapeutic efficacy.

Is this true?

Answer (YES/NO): NO